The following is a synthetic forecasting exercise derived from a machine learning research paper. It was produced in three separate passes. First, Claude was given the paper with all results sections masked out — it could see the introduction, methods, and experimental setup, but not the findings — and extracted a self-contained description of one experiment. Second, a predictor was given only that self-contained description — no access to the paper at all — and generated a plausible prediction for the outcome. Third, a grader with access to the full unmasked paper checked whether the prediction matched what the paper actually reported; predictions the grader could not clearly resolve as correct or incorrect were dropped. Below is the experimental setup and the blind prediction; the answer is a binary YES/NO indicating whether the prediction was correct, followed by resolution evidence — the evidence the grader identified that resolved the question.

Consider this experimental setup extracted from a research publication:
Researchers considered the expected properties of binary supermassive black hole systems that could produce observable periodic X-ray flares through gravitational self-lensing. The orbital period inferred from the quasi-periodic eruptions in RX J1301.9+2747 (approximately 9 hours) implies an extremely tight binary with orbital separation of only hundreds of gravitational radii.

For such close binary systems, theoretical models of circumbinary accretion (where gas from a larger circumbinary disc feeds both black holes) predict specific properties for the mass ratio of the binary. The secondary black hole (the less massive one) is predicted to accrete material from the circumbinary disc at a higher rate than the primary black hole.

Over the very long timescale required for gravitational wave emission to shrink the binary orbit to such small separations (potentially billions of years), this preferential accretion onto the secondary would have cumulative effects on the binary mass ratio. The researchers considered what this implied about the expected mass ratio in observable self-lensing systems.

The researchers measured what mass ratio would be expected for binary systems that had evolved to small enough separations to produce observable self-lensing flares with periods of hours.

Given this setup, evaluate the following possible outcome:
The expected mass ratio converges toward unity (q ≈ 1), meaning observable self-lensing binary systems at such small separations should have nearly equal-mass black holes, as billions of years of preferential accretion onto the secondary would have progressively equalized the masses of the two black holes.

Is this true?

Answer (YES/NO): YES